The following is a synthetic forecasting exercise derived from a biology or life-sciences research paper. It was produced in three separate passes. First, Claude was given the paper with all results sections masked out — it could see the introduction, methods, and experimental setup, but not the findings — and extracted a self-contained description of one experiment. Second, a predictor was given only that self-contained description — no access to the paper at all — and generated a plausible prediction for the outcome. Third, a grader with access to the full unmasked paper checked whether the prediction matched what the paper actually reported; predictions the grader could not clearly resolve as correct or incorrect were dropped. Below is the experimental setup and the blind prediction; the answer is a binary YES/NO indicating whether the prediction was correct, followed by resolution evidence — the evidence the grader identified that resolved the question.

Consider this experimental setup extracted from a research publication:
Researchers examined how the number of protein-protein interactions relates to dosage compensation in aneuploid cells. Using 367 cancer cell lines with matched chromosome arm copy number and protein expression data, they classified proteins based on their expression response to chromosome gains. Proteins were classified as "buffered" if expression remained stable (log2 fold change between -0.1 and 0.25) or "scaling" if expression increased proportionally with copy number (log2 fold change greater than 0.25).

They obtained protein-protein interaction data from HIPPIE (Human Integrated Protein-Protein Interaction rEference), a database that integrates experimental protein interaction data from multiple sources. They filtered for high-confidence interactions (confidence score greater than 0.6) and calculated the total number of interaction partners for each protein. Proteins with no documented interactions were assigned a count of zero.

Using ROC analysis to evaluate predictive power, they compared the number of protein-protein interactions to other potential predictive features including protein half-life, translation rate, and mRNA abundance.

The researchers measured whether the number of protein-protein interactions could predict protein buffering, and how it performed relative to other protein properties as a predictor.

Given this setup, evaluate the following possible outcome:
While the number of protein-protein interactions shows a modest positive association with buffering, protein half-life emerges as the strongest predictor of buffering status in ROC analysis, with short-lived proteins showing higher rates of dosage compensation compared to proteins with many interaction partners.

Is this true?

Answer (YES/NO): NO